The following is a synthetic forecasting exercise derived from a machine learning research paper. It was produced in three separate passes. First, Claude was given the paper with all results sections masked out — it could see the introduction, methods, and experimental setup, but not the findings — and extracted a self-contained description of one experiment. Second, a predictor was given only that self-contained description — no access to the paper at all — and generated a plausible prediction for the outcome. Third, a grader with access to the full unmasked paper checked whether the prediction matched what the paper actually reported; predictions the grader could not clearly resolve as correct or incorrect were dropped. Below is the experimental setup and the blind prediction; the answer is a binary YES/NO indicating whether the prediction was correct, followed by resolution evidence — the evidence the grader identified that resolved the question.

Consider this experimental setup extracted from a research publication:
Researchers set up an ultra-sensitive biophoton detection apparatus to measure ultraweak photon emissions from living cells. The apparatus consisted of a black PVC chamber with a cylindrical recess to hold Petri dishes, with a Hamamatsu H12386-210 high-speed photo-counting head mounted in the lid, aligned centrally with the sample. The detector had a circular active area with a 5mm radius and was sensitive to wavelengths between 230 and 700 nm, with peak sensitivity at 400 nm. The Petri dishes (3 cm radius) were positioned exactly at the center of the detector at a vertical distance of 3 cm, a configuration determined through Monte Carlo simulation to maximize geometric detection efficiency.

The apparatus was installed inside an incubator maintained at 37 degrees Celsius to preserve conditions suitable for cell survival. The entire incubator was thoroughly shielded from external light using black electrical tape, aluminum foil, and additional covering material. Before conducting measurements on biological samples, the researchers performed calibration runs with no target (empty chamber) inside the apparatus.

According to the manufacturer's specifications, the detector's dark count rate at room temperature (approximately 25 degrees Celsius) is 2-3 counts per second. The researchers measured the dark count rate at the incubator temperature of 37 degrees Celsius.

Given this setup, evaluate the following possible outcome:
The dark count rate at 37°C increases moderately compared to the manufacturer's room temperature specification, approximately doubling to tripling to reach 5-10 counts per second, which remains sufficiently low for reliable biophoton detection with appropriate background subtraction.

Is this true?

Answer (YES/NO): NO